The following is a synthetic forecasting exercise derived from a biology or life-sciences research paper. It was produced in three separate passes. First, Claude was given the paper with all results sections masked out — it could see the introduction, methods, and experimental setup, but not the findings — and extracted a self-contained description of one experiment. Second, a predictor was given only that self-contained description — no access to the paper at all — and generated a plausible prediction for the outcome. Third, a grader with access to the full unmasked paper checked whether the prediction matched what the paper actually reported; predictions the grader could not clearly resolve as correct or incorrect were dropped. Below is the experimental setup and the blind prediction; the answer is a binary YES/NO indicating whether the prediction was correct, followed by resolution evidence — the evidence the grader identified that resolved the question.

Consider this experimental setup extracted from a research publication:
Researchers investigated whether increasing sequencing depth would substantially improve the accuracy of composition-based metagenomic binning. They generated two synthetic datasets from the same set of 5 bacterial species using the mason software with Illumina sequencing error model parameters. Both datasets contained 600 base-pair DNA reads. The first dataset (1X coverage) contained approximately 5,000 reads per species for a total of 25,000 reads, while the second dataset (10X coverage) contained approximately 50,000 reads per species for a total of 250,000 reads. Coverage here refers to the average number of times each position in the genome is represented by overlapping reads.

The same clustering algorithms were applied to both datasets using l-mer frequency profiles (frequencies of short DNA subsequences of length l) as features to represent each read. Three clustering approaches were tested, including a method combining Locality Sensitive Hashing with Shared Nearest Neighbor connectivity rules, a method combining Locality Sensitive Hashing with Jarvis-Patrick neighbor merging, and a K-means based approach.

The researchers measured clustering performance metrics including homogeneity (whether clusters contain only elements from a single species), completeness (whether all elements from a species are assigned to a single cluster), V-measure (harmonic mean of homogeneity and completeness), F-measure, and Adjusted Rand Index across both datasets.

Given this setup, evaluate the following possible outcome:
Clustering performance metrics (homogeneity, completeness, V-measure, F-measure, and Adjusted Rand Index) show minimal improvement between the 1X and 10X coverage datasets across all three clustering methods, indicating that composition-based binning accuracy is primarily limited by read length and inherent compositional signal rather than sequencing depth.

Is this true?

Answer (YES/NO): YES